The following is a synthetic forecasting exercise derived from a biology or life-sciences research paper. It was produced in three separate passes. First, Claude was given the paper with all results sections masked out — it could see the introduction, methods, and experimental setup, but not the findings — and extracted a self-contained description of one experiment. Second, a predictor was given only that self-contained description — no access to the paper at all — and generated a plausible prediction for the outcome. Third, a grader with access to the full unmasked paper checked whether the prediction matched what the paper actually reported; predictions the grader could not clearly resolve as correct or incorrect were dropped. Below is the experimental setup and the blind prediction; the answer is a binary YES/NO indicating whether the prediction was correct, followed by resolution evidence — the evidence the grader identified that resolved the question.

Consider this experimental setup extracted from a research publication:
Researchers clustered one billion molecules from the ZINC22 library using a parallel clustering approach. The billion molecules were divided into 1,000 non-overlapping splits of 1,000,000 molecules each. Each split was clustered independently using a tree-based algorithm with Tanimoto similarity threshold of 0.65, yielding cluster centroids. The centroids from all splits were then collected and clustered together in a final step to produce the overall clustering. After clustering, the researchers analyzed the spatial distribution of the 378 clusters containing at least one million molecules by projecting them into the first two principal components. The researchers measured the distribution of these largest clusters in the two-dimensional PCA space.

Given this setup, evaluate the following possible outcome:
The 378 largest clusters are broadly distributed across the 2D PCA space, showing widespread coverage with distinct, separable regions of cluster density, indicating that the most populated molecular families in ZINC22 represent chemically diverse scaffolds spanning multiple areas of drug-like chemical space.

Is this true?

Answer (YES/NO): NO